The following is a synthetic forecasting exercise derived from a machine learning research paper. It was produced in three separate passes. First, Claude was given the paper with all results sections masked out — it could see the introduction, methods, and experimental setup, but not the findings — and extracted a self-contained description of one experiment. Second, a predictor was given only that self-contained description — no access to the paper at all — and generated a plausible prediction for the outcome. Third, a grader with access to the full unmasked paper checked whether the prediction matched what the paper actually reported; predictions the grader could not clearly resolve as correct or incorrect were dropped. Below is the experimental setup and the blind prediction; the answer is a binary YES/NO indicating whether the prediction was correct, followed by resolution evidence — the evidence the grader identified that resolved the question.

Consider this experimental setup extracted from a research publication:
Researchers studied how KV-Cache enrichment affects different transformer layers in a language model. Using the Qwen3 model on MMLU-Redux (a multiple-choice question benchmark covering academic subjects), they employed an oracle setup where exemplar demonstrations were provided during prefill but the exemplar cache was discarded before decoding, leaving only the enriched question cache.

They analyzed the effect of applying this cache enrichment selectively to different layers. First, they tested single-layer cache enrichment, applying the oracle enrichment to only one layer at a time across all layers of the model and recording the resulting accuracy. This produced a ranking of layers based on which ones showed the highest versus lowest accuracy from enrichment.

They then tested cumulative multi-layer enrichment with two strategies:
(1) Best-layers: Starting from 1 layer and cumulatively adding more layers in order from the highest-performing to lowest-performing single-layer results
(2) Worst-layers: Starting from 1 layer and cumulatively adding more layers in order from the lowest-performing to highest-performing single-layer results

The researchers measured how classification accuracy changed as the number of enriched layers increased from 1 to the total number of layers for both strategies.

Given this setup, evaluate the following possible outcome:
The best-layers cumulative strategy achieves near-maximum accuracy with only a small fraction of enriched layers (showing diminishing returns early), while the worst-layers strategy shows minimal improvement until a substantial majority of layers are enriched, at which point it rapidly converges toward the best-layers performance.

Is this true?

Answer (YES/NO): NO